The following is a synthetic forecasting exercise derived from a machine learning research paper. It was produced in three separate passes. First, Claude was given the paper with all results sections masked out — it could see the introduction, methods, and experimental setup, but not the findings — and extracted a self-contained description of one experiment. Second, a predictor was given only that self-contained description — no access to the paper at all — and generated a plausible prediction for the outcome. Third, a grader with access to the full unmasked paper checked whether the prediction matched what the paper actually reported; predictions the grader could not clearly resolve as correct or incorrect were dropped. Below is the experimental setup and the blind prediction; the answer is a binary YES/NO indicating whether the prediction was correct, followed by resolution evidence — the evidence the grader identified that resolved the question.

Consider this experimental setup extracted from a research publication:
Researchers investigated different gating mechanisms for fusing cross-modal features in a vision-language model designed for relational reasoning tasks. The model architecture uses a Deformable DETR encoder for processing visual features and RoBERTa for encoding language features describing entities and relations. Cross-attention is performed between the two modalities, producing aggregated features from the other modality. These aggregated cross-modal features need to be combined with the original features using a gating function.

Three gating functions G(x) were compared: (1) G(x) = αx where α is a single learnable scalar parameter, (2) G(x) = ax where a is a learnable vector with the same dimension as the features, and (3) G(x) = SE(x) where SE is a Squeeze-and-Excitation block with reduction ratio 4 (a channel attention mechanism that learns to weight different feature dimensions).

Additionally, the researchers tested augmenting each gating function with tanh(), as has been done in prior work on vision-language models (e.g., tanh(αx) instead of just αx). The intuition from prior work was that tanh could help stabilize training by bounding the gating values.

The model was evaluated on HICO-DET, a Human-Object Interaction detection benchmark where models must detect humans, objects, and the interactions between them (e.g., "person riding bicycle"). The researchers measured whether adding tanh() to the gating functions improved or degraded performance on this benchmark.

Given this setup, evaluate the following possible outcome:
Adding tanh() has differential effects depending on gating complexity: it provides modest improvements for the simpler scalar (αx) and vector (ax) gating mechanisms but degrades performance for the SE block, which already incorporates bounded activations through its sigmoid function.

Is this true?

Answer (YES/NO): NO